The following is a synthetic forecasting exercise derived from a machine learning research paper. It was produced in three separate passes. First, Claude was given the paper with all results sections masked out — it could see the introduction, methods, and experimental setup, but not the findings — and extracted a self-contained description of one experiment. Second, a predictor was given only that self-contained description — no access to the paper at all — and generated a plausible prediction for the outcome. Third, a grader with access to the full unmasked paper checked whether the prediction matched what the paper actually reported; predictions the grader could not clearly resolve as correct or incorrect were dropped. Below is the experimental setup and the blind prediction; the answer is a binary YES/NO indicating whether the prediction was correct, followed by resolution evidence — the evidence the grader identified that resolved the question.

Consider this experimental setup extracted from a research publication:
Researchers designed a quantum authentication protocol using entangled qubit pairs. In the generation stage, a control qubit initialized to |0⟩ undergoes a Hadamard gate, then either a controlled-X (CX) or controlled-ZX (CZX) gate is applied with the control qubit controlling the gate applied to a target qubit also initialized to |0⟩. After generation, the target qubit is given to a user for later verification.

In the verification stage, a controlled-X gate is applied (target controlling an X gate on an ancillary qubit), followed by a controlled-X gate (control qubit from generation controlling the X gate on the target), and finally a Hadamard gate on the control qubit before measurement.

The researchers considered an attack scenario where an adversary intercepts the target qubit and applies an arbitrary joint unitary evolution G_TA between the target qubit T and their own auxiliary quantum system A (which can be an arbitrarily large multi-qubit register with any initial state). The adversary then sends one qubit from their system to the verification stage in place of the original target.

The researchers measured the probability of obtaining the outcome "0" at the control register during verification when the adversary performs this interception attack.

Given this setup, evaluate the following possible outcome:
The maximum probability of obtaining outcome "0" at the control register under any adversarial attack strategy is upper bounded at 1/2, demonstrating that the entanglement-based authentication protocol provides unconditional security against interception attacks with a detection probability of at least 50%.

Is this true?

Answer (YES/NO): YES